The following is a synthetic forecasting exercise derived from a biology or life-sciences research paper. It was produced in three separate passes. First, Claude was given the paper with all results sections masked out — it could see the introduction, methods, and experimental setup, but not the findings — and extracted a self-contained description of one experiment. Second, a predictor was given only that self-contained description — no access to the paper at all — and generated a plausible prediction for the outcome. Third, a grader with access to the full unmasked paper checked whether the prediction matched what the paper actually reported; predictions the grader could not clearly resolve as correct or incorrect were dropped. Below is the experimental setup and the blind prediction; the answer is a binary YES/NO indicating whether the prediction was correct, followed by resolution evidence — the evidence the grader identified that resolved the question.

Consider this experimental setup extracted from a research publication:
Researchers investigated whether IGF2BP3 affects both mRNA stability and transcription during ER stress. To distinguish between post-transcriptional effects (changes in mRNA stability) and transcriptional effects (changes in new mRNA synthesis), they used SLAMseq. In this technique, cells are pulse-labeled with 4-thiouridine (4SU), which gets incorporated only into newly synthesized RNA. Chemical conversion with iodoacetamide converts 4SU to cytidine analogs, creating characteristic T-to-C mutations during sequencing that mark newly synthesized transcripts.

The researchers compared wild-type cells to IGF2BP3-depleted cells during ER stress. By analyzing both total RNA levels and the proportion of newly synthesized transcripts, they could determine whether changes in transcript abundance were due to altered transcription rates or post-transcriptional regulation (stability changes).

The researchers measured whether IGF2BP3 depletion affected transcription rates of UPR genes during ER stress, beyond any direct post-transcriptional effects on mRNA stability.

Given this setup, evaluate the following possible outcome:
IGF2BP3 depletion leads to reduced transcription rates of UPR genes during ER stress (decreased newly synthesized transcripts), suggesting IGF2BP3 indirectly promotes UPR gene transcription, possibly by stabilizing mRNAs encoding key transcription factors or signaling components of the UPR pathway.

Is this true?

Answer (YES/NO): YES